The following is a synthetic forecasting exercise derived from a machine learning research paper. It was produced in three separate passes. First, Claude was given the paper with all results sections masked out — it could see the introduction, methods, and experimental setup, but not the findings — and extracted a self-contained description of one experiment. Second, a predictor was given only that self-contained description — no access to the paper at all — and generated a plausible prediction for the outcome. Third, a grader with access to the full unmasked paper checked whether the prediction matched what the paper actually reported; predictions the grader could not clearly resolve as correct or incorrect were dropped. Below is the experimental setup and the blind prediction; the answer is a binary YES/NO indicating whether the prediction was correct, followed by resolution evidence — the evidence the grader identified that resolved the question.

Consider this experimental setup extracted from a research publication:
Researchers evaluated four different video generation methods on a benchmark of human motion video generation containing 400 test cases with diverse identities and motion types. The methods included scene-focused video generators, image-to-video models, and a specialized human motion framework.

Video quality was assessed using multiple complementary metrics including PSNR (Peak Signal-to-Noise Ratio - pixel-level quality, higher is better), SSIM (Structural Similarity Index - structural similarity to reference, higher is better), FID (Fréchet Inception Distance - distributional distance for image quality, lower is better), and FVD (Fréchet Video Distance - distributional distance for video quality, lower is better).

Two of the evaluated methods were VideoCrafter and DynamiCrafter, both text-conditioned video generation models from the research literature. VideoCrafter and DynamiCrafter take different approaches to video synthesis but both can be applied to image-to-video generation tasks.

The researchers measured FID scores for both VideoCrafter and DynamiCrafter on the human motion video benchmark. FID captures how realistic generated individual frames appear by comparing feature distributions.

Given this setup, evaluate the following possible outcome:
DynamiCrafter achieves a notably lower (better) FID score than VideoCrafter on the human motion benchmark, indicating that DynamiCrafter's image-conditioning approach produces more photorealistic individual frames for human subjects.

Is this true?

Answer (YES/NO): YES